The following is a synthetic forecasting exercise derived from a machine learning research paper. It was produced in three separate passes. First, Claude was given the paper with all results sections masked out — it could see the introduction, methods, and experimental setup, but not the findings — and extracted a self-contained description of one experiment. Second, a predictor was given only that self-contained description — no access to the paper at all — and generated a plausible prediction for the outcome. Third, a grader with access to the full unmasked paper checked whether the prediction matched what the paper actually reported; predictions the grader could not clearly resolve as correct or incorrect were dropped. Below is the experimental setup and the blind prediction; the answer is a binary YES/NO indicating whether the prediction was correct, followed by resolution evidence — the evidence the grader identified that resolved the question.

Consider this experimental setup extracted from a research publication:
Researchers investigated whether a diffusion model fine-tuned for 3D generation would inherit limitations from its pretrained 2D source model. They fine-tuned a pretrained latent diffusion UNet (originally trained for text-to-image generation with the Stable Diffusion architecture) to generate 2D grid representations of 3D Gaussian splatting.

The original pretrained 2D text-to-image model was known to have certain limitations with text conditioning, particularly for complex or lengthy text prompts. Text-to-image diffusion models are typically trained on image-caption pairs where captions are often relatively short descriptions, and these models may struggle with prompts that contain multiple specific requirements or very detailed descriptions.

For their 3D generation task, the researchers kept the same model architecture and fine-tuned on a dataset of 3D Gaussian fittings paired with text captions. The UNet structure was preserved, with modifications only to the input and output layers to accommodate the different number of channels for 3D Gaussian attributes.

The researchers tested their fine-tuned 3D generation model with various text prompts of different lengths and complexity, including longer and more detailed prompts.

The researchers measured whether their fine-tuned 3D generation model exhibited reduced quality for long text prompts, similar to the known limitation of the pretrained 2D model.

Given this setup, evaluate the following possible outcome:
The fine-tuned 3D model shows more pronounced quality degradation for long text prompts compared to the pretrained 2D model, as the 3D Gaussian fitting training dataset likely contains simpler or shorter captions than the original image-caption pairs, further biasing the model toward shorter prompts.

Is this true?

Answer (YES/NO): NO